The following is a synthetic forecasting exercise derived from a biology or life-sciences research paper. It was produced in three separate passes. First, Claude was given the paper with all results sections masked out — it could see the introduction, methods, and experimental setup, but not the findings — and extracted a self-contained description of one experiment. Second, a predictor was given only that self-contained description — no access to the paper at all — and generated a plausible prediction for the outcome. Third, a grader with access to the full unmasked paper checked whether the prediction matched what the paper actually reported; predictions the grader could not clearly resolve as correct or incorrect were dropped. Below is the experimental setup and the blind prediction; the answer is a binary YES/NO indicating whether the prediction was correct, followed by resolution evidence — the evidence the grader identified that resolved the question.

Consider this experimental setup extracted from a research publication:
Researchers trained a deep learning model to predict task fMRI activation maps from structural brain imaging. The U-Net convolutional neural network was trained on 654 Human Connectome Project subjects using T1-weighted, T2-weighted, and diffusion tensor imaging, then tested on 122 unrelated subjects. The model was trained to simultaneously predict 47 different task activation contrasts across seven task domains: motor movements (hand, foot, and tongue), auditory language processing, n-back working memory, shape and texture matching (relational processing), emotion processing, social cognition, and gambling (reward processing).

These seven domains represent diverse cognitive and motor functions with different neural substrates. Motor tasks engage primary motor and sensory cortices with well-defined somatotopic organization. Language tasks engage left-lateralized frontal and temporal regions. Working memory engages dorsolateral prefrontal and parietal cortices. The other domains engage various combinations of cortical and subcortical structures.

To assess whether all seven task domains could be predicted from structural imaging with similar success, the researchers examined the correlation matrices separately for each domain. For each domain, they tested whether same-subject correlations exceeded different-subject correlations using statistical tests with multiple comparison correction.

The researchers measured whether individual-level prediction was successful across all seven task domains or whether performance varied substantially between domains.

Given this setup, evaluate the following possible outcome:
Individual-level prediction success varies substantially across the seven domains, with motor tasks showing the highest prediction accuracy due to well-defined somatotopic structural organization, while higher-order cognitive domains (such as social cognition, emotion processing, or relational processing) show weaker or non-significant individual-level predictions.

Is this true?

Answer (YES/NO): NO